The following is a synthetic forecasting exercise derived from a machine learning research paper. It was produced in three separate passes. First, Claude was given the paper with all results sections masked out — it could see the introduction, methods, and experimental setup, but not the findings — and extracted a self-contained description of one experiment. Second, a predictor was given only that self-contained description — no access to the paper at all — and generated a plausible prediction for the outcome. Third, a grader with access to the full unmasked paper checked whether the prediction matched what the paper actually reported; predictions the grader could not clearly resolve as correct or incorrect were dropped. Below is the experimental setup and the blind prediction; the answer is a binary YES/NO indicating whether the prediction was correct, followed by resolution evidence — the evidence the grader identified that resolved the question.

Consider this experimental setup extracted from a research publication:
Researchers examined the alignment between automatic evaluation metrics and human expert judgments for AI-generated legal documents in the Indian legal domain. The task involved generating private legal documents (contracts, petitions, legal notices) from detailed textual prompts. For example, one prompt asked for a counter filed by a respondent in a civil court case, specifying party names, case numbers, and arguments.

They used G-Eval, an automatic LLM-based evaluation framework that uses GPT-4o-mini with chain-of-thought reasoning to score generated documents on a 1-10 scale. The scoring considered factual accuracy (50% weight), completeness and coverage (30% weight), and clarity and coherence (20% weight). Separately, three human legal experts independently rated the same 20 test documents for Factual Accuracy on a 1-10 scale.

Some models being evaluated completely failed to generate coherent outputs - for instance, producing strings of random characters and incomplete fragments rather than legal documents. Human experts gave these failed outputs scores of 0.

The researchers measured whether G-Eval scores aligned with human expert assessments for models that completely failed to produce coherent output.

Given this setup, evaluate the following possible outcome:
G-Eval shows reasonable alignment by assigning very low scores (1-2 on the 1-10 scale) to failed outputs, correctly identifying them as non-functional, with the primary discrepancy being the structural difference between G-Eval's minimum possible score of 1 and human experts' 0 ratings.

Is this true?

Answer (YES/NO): NO